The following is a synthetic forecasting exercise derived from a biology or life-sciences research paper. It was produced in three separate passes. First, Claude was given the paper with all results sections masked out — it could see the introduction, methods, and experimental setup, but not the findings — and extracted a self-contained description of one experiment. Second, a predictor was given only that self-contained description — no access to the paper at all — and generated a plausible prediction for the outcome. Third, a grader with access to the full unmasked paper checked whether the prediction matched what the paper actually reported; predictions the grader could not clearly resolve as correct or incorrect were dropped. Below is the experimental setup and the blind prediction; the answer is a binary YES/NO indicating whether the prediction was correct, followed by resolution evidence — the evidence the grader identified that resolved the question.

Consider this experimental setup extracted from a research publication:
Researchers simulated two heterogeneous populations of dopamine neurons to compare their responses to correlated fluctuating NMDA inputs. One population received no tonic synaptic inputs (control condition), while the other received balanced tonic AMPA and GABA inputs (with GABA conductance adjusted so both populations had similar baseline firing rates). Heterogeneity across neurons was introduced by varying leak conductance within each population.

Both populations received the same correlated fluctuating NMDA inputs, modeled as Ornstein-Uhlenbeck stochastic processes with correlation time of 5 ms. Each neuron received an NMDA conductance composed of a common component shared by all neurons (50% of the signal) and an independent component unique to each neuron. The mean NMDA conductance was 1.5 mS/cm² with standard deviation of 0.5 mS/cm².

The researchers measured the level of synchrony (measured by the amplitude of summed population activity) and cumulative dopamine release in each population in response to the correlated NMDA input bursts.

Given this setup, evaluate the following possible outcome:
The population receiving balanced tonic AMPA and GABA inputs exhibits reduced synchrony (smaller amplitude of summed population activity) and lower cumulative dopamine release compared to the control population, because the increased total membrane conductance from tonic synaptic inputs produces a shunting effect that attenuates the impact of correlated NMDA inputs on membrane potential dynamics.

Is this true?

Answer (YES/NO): NO